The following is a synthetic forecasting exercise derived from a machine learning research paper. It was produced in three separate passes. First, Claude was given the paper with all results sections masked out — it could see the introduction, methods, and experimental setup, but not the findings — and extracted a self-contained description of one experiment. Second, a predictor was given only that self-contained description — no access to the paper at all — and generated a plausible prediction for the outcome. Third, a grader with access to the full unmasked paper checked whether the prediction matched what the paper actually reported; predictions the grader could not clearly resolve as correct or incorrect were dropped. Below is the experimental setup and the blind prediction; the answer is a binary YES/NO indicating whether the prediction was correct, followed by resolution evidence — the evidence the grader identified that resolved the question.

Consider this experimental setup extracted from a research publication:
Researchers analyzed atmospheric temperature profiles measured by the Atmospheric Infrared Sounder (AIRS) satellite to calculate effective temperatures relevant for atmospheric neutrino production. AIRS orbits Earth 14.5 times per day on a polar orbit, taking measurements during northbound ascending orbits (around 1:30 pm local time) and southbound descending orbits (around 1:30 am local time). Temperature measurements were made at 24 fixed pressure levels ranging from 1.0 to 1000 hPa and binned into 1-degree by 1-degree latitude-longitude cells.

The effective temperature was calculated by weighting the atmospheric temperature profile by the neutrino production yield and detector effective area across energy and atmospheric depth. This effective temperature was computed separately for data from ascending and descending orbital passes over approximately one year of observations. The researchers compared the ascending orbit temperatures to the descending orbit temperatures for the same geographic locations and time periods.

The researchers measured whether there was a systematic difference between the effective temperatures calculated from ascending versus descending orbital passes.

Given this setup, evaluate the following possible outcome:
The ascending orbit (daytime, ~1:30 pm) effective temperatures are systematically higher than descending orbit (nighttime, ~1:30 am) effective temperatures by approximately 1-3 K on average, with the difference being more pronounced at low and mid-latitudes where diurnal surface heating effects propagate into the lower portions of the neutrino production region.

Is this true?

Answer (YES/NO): NO